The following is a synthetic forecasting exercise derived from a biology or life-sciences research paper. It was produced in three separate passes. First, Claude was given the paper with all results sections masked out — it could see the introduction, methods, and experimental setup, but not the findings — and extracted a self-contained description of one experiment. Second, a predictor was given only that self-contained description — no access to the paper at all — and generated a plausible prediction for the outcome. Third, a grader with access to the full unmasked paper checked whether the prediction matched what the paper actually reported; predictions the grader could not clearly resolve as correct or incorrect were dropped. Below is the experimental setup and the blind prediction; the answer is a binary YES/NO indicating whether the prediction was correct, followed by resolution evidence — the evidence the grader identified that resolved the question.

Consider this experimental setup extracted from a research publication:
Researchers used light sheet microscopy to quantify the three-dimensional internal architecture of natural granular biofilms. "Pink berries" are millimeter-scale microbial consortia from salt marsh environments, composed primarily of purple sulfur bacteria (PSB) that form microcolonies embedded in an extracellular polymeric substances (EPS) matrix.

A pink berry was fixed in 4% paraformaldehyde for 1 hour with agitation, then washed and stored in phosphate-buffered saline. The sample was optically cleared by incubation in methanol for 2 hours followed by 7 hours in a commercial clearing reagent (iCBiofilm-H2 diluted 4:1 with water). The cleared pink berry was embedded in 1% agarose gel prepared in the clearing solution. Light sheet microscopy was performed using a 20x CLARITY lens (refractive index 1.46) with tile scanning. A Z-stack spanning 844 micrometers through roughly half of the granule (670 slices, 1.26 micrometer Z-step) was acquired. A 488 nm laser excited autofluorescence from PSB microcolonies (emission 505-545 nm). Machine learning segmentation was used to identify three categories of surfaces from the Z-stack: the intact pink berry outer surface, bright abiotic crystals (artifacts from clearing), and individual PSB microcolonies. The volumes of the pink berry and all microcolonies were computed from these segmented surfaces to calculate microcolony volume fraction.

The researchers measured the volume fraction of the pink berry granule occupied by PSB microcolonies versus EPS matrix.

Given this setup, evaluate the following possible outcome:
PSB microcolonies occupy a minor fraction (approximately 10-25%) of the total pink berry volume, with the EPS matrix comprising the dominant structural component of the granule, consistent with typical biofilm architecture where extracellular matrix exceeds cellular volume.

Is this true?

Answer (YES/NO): NO